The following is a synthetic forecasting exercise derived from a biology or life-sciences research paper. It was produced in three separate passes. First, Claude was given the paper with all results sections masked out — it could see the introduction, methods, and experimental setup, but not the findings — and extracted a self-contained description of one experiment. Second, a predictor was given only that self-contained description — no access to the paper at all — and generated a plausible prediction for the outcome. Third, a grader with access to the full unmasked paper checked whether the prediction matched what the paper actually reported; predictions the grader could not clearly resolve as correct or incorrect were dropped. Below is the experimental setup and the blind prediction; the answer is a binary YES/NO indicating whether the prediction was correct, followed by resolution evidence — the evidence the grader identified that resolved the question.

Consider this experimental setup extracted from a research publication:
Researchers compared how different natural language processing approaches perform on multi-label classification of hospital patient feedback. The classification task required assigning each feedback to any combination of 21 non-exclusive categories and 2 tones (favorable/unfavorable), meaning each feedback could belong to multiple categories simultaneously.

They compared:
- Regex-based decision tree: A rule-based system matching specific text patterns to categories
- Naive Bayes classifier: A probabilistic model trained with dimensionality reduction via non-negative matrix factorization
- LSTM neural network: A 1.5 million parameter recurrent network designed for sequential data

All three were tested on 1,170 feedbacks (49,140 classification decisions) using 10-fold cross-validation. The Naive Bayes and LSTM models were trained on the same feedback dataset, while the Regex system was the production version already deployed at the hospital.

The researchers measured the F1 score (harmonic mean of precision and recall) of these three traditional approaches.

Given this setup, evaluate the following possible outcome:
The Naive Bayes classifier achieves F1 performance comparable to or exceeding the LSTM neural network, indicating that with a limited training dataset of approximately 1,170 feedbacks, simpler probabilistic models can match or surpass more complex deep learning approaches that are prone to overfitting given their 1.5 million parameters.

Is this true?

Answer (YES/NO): NO